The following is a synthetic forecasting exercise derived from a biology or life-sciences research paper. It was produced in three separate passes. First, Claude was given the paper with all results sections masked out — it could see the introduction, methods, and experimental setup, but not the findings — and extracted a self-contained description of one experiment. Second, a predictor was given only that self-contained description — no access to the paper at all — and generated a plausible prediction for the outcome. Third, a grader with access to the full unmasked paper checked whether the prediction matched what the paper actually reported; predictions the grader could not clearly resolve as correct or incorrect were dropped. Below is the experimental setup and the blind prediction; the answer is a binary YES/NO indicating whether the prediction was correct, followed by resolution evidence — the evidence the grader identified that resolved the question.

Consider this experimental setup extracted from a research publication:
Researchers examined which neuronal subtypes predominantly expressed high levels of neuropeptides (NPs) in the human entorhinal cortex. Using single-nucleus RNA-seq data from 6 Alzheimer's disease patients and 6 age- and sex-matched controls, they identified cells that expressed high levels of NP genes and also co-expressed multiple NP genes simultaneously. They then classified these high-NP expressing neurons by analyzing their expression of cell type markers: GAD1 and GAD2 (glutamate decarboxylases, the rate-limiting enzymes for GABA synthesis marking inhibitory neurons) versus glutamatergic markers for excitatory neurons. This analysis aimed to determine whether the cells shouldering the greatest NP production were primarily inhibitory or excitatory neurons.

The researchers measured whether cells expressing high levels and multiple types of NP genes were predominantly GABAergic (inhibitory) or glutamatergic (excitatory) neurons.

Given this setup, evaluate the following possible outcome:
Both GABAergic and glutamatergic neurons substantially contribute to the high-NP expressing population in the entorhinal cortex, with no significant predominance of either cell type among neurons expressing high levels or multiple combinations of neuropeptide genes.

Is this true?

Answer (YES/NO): NO